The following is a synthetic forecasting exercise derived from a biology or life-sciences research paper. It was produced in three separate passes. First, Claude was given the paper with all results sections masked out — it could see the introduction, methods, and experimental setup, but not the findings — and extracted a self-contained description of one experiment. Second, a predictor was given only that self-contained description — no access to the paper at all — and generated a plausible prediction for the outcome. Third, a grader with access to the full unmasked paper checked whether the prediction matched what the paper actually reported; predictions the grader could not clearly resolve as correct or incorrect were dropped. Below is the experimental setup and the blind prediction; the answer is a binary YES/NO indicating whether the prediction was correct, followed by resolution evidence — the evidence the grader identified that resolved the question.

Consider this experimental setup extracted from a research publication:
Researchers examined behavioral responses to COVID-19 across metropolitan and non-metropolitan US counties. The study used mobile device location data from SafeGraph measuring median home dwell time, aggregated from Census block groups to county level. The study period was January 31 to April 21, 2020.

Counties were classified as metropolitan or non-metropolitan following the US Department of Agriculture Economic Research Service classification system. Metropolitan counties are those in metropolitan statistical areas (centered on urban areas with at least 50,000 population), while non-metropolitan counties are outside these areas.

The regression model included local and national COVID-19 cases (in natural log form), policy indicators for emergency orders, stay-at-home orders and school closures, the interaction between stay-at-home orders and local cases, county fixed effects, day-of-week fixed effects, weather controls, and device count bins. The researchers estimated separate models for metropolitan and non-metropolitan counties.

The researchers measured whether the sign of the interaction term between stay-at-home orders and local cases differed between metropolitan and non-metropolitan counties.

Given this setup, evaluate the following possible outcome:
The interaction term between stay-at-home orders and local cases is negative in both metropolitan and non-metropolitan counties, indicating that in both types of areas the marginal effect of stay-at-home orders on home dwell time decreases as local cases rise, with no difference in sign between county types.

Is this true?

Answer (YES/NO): YES